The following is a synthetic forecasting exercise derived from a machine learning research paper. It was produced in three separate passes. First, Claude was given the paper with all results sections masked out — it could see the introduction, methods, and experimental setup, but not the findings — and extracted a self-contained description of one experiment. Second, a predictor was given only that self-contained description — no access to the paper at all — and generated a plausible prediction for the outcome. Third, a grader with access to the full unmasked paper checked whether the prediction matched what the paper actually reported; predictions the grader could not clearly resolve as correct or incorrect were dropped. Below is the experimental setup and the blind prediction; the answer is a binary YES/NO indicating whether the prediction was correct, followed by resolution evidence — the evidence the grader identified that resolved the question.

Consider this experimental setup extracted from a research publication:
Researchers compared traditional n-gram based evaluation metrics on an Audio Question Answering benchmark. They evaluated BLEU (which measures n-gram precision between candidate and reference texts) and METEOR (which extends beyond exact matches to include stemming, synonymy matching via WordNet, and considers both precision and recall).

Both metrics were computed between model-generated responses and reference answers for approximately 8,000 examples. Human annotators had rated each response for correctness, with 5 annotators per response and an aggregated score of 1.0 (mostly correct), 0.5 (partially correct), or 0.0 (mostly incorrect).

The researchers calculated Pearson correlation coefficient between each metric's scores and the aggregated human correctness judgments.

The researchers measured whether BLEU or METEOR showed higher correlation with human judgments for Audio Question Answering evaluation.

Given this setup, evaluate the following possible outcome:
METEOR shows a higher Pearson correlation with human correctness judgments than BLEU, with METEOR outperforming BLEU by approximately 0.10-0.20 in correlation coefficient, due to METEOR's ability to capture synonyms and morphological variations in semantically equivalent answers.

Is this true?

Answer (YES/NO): NO